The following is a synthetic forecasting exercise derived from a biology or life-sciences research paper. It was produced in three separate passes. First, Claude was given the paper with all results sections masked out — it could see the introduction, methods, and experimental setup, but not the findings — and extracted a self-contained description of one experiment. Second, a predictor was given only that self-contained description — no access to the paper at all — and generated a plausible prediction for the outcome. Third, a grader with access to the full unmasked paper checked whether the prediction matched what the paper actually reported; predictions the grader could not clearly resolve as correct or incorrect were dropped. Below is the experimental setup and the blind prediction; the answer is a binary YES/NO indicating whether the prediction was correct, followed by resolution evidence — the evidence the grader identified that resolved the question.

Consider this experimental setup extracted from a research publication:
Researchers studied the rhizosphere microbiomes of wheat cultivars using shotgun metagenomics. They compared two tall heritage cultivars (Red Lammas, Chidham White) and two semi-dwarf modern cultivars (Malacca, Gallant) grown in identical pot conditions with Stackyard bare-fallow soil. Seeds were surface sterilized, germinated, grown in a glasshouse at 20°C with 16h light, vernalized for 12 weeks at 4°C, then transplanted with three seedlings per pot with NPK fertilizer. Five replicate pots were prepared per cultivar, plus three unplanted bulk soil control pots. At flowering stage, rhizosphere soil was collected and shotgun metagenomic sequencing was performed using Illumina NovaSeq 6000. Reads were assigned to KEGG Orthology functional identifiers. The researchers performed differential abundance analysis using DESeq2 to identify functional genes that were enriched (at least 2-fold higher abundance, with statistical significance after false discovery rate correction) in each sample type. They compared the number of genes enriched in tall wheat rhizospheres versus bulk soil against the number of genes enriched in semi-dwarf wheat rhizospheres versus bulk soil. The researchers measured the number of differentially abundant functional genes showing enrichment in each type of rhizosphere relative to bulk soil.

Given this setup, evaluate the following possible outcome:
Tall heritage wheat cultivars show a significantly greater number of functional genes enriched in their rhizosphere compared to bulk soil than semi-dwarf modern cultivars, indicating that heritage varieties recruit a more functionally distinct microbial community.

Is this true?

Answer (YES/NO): YES